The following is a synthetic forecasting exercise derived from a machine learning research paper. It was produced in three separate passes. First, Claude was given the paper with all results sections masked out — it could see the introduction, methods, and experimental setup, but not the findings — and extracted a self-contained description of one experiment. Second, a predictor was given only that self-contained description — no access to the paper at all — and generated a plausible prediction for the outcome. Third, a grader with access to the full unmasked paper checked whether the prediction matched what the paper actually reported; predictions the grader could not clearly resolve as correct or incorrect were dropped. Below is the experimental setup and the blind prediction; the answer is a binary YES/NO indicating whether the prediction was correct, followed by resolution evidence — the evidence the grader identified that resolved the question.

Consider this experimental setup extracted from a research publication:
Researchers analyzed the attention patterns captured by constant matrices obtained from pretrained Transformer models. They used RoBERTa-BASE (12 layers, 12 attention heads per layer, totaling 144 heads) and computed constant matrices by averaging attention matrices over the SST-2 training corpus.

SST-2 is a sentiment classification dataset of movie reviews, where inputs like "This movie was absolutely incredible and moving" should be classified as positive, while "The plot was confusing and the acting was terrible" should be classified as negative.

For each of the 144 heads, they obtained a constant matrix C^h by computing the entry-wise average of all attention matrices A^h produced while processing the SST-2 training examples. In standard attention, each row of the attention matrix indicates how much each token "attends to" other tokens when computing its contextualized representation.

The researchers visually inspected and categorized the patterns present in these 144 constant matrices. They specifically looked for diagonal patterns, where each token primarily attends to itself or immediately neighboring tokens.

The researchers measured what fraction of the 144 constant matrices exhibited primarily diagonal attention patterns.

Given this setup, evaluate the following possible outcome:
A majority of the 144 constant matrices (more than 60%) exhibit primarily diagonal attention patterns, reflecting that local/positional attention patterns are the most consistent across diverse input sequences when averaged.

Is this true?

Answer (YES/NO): YES